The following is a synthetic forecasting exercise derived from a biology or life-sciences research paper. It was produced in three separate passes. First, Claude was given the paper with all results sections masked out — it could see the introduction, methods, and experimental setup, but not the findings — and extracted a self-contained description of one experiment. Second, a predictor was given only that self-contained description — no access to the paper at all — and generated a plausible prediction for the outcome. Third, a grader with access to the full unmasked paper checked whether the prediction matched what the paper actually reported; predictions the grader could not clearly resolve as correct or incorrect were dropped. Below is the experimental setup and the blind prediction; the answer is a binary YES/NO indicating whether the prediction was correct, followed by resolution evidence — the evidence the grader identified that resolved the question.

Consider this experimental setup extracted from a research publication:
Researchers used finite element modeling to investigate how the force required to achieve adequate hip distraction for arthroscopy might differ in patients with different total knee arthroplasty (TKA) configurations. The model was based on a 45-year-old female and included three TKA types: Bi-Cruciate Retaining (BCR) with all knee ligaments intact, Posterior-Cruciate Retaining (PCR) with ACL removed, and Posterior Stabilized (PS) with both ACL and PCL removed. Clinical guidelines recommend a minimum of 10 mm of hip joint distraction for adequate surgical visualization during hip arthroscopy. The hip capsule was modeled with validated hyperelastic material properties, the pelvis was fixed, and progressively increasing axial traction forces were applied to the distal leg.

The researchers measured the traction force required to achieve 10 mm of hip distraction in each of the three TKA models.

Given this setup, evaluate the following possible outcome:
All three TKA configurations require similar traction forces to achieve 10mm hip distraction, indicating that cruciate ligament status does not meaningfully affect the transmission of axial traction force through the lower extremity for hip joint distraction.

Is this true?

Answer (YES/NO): YES